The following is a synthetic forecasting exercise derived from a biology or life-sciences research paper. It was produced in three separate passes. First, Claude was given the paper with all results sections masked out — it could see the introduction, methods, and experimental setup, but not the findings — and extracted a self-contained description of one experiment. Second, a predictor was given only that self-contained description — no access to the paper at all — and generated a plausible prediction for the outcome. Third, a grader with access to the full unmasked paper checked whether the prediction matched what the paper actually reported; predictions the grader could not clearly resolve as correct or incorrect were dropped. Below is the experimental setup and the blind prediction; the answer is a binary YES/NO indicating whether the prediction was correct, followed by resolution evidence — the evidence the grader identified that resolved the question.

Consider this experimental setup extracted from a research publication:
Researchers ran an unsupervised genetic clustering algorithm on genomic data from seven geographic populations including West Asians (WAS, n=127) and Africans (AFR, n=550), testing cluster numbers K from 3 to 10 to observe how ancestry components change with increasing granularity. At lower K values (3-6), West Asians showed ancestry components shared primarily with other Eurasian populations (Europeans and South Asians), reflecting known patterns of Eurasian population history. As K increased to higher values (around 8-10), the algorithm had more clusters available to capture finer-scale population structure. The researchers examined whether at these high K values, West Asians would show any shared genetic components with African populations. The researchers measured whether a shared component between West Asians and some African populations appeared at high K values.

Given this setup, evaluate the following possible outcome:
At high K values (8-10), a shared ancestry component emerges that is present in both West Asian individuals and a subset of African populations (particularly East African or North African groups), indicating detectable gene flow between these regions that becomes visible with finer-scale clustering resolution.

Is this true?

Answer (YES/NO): YES